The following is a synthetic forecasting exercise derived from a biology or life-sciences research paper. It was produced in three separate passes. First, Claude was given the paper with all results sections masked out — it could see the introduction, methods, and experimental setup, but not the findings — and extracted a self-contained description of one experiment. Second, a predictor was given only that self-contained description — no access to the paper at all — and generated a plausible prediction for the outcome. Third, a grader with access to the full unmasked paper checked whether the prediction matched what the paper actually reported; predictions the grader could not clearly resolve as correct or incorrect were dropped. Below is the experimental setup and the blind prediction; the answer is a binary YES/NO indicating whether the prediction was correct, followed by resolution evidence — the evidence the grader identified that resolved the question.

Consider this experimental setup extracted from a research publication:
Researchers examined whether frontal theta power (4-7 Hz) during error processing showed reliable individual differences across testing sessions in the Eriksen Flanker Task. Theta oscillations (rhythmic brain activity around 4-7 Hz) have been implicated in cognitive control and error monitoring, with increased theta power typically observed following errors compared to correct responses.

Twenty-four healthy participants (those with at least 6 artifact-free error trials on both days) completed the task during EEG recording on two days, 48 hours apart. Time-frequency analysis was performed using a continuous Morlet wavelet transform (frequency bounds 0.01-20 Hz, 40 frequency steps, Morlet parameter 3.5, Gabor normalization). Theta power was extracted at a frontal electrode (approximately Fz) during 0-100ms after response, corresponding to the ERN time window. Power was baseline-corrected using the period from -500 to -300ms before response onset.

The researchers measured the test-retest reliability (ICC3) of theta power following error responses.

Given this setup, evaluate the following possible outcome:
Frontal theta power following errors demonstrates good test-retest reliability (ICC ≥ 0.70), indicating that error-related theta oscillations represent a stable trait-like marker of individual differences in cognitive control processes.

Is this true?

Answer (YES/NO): NO